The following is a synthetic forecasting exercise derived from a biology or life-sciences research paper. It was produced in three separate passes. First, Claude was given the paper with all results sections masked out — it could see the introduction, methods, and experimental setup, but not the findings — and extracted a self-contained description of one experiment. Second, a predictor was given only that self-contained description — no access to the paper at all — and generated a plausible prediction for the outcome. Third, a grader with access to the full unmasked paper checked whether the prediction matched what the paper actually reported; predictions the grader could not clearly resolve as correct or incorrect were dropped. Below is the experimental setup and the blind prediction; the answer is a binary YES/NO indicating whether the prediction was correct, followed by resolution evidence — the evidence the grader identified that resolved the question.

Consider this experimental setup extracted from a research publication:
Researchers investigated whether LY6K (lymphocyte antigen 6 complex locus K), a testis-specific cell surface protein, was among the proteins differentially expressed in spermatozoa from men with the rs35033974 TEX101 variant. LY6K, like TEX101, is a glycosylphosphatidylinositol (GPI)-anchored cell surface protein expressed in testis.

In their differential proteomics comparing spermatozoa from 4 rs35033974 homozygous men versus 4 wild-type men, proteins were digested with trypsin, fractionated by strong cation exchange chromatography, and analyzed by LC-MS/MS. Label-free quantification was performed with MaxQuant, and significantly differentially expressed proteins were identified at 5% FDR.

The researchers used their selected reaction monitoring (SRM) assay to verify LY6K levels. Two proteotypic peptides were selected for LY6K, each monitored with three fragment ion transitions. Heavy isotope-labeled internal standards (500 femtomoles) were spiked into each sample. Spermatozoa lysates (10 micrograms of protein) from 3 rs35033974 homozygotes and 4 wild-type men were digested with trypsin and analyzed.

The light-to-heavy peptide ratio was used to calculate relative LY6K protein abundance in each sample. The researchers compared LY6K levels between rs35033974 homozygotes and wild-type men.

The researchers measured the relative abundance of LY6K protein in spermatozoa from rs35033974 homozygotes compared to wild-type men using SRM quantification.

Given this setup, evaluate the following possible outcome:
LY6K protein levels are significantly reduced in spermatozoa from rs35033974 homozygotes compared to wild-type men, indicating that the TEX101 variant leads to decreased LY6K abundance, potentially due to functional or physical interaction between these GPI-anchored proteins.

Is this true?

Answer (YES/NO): YES